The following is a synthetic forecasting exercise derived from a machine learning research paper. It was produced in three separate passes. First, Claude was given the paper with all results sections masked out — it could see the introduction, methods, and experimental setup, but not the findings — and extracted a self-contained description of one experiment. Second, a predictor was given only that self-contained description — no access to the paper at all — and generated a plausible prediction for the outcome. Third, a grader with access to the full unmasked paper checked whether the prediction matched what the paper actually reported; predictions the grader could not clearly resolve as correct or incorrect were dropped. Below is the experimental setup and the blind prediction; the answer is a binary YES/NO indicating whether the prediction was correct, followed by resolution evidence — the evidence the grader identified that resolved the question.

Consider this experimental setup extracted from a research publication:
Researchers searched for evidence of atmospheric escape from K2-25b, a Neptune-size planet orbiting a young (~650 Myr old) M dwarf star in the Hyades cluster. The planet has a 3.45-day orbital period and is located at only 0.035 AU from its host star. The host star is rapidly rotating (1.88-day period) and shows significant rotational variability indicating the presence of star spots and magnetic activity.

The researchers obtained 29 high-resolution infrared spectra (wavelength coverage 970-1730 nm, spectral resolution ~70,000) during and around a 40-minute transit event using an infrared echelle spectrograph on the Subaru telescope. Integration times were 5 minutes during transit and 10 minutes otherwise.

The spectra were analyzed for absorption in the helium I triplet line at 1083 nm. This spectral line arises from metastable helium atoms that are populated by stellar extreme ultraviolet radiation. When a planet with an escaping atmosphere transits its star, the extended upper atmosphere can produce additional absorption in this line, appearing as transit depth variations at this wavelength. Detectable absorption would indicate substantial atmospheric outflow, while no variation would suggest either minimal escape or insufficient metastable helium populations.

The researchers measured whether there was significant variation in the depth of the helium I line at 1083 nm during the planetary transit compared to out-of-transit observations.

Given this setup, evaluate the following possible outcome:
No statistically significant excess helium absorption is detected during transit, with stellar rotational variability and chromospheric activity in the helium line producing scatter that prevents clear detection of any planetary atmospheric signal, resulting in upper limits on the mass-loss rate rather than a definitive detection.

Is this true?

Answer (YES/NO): NO